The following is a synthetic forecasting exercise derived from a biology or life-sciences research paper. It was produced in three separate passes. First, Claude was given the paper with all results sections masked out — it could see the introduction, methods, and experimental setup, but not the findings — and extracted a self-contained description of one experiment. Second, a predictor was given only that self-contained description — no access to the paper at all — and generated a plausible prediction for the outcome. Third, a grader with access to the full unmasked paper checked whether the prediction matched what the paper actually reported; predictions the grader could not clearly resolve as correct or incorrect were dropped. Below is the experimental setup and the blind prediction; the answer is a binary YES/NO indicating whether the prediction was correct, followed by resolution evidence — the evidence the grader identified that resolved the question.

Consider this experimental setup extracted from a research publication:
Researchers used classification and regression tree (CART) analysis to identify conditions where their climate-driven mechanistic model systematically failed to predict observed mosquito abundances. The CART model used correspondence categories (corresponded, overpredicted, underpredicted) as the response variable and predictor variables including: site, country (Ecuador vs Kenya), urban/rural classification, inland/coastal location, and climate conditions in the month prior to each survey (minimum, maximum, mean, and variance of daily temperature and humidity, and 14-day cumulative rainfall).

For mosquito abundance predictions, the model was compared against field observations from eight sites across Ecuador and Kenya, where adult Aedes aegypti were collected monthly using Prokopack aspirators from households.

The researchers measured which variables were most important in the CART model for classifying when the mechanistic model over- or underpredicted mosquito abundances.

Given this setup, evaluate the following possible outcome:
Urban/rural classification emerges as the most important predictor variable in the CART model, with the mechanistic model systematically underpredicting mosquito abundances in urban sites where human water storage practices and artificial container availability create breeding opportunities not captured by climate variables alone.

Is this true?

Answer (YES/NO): NO